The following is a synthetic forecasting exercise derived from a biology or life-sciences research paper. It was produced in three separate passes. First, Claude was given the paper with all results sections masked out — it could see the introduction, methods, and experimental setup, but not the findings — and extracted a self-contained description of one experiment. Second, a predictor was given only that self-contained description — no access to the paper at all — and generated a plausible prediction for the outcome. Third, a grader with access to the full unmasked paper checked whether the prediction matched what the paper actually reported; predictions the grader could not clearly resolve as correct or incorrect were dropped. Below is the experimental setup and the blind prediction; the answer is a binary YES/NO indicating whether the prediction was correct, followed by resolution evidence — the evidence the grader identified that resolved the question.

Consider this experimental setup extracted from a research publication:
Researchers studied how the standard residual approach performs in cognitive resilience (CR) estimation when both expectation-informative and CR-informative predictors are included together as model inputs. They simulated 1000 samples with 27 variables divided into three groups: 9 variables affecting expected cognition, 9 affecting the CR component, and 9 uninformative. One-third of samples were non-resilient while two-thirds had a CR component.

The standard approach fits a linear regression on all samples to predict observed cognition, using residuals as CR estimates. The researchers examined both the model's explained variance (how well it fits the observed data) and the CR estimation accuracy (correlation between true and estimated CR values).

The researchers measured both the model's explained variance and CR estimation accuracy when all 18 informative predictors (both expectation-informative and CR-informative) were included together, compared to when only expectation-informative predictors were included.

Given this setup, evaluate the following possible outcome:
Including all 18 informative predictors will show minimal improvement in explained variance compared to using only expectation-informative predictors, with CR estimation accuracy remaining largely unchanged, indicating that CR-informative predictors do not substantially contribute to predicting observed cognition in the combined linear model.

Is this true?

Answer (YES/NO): NO